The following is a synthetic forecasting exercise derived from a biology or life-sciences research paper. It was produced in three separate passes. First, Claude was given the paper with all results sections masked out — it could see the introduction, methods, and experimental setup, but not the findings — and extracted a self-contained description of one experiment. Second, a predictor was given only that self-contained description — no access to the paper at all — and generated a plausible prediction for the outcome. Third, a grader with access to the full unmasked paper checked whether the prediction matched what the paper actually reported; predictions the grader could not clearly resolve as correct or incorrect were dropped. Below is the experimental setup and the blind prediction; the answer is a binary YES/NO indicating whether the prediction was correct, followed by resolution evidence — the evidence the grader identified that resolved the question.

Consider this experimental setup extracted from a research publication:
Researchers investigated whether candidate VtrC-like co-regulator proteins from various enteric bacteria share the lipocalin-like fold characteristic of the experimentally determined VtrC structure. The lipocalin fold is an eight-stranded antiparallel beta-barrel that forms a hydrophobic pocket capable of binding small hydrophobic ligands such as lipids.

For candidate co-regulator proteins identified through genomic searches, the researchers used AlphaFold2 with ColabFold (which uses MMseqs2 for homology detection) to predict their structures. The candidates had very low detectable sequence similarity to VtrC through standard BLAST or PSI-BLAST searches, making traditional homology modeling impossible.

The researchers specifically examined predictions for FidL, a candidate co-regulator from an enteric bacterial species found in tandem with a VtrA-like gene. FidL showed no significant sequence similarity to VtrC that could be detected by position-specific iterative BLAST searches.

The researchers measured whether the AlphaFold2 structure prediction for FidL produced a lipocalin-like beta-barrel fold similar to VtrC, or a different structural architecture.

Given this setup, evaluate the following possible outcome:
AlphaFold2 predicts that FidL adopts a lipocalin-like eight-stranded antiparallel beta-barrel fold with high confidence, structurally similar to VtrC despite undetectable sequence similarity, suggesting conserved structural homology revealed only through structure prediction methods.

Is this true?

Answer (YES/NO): YES